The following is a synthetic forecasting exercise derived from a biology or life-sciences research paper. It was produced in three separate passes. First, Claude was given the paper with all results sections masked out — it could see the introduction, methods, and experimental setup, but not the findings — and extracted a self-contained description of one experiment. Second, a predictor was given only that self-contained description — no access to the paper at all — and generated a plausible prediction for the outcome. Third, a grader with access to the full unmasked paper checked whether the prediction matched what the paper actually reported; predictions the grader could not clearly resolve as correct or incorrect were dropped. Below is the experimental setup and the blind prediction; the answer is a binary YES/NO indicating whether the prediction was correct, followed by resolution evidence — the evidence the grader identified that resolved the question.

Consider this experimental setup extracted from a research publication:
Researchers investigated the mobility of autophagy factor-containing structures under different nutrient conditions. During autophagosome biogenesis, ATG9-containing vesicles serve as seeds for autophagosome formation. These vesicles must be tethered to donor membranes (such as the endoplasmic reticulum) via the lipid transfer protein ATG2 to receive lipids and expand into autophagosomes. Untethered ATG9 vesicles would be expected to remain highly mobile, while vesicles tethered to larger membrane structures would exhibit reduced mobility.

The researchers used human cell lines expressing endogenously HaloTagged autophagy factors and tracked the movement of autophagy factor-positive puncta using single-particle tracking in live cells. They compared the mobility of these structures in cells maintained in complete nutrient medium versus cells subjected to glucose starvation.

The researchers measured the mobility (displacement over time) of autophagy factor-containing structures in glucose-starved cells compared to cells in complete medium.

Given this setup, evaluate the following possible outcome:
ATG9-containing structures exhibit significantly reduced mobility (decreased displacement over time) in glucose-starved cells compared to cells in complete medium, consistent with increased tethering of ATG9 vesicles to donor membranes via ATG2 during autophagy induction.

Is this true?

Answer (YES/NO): NO